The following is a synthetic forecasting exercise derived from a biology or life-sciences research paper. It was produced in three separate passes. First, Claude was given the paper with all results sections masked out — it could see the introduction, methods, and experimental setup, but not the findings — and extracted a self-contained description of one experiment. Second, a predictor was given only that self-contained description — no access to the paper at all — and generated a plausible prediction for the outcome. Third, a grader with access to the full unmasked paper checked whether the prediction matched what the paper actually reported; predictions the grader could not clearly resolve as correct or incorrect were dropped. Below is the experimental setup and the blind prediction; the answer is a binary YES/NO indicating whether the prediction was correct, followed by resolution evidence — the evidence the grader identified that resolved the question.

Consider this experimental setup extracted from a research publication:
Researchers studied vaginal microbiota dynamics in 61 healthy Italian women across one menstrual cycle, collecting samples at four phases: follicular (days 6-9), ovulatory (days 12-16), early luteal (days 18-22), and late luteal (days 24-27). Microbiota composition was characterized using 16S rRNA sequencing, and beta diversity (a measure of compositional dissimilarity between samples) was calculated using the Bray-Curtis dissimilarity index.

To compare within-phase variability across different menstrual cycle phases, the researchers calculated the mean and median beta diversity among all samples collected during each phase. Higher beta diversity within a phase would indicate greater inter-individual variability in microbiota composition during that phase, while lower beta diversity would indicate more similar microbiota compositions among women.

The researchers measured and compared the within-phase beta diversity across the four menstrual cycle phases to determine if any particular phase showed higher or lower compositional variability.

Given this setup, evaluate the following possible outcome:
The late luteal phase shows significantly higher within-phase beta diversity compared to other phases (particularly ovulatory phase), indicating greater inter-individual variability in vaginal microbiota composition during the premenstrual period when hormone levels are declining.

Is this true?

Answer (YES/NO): NO